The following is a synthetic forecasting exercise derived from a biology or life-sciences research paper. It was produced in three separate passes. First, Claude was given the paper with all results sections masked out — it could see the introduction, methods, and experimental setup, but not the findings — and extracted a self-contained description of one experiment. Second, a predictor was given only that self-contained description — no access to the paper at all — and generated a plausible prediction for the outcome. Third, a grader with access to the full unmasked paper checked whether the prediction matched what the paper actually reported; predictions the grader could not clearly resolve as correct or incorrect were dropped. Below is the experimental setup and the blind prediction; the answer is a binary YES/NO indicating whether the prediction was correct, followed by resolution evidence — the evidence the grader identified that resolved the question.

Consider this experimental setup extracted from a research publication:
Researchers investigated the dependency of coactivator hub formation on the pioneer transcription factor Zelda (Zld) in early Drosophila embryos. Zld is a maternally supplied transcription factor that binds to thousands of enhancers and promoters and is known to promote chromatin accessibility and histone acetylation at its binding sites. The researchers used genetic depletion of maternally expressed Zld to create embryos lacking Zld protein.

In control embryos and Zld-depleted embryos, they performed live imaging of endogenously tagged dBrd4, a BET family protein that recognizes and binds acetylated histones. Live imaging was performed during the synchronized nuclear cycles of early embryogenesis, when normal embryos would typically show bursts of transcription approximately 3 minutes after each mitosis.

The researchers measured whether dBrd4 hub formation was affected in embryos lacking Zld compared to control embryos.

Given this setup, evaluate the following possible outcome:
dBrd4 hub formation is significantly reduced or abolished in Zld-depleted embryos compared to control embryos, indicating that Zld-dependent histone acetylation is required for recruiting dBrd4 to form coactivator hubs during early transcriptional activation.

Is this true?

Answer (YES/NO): YES